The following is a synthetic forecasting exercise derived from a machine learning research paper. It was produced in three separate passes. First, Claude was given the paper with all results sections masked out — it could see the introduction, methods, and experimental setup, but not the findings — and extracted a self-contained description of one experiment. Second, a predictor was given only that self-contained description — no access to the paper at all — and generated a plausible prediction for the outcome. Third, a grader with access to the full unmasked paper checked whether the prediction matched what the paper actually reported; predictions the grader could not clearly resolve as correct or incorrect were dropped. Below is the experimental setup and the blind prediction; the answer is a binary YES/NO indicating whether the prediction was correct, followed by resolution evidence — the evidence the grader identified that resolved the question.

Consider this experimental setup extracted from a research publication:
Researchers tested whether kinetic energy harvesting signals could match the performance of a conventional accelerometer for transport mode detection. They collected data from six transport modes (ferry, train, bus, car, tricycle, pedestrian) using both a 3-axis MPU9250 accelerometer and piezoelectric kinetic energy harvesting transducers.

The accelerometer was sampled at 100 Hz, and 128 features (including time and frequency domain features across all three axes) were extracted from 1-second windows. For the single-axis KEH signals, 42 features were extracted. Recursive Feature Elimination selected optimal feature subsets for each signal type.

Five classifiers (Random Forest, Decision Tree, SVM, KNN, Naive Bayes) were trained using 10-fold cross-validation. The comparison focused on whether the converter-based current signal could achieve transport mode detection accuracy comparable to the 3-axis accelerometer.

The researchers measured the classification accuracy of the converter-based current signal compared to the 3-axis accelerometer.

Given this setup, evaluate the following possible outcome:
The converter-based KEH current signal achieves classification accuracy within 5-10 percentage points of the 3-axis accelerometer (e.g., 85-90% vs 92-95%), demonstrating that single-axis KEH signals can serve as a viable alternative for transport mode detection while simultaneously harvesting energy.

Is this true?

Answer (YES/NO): NO